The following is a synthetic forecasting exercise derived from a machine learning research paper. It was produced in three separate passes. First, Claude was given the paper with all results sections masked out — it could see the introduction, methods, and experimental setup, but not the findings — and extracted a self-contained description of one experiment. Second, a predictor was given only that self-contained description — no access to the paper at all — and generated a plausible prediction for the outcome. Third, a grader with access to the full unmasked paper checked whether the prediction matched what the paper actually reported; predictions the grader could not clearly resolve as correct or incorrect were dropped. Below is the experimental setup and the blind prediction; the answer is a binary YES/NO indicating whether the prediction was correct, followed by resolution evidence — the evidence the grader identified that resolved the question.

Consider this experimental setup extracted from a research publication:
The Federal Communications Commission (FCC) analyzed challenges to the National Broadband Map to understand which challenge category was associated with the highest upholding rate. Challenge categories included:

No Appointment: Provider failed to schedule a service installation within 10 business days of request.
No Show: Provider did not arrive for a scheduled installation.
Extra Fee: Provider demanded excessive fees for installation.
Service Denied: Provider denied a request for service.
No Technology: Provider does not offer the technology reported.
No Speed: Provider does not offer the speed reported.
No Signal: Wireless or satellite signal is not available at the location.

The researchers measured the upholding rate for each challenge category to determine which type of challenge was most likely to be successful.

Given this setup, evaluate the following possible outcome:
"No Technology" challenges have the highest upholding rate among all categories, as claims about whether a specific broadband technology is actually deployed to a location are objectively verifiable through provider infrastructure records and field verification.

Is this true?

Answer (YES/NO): NO